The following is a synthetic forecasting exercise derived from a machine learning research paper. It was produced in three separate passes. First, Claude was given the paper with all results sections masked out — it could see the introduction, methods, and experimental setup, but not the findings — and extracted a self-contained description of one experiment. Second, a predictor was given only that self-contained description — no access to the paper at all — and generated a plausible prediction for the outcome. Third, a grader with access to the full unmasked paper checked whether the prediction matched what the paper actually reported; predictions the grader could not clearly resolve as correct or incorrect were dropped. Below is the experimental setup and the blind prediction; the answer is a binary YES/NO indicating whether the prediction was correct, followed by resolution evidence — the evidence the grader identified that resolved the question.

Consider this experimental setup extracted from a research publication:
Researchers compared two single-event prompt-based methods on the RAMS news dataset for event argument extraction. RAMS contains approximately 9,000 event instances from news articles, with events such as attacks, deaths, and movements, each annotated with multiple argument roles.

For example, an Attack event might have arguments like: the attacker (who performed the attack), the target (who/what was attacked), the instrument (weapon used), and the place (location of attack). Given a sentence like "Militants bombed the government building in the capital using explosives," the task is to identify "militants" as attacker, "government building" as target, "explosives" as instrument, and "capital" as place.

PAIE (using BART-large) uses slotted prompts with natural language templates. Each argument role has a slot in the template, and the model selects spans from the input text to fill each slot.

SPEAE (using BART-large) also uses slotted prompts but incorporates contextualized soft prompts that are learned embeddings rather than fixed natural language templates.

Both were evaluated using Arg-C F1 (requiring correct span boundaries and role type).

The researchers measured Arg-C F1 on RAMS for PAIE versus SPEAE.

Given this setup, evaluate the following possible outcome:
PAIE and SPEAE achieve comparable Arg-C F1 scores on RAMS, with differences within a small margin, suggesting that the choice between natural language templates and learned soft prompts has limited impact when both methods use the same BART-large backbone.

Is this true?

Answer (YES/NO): NO